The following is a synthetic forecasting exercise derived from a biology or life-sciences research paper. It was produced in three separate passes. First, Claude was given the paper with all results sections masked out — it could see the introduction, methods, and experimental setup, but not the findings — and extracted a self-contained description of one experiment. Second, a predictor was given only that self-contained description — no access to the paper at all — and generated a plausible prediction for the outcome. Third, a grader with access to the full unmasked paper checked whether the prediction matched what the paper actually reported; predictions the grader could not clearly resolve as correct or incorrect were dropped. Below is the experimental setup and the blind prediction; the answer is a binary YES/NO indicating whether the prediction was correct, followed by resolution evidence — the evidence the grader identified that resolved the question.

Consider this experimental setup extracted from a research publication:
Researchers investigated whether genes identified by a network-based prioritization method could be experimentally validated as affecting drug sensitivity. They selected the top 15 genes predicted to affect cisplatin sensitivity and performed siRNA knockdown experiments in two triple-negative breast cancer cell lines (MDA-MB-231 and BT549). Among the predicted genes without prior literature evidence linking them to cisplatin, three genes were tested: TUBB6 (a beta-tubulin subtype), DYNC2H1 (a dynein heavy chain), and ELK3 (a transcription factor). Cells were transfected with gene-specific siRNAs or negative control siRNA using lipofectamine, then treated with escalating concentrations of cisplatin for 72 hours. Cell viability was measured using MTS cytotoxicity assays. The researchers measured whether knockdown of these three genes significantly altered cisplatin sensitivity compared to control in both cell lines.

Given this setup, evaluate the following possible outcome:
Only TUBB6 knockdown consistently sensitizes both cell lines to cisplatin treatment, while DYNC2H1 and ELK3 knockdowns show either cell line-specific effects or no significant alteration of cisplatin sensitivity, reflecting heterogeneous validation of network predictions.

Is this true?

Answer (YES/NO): NO